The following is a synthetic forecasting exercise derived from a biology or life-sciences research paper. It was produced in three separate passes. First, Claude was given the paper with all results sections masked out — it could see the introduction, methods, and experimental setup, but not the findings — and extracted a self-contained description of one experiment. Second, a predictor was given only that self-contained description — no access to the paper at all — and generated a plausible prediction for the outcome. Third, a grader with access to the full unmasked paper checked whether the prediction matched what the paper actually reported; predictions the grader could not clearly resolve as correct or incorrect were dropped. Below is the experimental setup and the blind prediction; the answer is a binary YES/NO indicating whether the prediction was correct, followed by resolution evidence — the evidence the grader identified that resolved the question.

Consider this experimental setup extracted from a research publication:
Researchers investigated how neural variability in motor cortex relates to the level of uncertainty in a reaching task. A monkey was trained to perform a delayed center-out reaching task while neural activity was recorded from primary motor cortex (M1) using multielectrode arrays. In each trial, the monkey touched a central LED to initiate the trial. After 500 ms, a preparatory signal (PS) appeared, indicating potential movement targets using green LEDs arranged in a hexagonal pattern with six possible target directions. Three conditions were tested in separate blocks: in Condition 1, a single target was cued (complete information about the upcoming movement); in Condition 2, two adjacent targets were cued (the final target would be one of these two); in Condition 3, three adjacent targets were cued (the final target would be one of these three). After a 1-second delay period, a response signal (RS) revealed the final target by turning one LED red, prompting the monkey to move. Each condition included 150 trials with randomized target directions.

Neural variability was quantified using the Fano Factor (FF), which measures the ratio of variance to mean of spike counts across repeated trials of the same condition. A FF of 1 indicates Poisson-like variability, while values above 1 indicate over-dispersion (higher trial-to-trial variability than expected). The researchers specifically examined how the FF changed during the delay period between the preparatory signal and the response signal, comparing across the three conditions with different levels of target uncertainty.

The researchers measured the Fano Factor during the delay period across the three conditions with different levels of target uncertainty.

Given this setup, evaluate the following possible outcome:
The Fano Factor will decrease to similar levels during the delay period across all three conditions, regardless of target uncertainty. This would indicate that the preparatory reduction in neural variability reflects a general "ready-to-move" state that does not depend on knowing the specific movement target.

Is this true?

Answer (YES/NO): NO